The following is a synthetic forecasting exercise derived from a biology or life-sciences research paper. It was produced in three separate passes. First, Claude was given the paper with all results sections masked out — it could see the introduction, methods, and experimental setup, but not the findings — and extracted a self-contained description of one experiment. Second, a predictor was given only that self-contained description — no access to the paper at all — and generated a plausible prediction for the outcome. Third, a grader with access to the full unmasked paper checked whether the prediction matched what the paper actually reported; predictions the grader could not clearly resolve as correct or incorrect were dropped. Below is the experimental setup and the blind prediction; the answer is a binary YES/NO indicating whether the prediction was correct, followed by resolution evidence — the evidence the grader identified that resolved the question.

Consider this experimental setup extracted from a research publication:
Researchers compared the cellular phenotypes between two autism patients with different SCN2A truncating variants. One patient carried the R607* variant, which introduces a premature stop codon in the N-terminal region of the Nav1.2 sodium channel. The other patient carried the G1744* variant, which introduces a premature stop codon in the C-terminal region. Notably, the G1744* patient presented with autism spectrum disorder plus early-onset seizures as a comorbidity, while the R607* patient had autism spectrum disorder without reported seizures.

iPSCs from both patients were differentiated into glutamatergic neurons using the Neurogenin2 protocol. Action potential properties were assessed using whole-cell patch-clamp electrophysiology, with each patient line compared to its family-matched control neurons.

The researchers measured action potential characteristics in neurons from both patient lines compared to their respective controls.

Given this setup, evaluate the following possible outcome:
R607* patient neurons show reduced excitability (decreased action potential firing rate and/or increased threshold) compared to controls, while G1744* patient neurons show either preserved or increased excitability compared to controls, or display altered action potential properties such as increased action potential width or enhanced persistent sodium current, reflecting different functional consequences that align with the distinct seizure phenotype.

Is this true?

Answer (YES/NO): NO